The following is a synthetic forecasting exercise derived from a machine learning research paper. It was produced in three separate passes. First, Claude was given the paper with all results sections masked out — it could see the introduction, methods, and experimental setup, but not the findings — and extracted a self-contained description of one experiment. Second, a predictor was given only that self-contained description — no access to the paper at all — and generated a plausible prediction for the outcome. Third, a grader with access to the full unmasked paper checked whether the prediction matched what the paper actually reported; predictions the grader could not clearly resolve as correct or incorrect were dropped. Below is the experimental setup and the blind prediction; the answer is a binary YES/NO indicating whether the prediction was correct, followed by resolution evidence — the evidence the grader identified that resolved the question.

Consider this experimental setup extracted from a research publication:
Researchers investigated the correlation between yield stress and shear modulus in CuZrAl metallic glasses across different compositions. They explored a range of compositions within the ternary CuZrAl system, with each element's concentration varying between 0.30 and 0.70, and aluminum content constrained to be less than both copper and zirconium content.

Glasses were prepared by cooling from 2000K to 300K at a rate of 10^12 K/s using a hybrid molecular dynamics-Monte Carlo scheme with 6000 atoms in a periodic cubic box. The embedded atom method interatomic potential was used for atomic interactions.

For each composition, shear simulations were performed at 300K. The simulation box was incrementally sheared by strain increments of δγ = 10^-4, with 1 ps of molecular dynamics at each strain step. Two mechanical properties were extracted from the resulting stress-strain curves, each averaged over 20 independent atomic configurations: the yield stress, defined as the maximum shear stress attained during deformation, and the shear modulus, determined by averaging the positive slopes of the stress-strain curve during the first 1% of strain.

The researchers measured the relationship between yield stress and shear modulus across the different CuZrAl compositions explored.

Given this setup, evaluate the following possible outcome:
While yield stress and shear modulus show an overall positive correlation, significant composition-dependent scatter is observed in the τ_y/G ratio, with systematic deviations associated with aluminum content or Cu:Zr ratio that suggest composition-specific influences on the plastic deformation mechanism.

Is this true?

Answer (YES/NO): NO